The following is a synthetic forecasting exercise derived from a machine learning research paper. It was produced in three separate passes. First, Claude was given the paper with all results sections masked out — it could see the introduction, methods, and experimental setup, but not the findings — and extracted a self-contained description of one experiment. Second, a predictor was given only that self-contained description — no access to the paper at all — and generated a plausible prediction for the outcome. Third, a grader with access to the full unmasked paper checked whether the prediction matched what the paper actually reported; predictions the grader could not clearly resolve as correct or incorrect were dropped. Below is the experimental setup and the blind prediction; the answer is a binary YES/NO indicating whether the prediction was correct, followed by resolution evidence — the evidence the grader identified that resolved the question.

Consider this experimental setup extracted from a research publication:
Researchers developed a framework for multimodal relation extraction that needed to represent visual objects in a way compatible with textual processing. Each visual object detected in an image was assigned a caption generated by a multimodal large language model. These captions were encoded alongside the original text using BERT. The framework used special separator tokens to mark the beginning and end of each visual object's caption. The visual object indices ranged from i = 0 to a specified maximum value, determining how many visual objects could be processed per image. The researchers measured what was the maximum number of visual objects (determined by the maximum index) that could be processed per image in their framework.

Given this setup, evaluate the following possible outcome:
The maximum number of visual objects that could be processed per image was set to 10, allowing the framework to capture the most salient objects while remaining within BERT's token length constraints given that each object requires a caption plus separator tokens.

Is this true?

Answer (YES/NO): NO